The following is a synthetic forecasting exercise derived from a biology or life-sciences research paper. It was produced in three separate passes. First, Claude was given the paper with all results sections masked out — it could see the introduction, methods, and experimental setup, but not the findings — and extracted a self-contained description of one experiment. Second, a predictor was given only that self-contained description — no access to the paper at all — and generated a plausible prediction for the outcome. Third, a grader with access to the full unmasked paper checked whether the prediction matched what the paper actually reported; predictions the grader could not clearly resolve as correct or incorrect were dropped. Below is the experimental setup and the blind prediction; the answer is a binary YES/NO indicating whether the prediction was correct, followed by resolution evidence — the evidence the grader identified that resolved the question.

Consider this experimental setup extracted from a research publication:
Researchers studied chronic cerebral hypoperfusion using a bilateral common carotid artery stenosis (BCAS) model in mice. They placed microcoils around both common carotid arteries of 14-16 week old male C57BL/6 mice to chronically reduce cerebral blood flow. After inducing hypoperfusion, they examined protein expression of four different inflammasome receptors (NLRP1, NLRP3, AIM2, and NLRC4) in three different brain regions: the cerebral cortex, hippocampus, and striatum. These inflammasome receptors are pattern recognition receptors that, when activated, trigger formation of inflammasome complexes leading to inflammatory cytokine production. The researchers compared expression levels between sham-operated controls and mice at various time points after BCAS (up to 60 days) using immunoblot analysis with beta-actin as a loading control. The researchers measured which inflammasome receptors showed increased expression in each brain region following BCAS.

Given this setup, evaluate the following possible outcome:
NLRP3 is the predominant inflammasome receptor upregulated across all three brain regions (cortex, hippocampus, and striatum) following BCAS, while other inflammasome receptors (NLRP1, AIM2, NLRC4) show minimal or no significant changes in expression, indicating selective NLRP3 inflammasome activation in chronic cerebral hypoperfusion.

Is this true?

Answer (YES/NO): NO